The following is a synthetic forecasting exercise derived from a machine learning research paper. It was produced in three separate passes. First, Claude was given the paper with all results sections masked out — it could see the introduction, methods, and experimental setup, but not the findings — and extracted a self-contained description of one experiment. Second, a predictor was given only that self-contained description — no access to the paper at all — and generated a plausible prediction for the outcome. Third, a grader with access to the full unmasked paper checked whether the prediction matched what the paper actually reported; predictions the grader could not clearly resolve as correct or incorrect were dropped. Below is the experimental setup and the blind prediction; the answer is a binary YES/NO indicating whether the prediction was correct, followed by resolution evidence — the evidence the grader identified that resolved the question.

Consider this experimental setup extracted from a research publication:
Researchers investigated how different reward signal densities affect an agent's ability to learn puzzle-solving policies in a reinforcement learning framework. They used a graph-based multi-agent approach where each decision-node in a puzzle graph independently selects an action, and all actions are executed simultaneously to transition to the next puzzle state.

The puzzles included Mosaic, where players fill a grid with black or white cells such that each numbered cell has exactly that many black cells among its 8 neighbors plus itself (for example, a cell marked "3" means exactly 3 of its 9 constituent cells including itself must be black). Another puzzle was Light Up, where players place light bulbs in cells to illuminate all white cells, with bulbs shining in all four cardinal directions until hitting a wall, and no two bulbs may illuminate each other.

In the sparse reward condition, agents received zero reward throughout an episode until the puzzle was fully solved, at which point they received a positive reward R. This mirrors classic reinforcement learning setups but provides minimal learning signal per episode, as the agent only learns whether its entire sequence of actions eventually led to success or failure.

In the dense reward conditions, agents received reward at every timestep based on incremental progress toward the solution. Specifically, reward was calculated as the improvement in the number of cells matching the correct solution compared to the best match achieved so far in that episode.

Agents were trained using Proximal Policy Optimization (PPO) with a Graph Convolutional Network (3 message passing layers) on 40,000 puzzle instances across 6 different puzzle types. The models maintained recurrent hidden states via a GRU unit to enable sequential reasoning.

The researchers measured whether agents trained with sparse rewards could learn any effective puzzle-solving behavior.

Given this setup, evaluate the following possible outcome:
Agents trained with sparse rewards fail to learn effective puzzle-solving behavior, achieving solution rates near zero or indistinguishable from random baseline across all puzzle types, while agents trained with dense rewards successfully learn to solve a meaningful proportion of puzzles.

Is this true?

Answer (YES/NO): YES